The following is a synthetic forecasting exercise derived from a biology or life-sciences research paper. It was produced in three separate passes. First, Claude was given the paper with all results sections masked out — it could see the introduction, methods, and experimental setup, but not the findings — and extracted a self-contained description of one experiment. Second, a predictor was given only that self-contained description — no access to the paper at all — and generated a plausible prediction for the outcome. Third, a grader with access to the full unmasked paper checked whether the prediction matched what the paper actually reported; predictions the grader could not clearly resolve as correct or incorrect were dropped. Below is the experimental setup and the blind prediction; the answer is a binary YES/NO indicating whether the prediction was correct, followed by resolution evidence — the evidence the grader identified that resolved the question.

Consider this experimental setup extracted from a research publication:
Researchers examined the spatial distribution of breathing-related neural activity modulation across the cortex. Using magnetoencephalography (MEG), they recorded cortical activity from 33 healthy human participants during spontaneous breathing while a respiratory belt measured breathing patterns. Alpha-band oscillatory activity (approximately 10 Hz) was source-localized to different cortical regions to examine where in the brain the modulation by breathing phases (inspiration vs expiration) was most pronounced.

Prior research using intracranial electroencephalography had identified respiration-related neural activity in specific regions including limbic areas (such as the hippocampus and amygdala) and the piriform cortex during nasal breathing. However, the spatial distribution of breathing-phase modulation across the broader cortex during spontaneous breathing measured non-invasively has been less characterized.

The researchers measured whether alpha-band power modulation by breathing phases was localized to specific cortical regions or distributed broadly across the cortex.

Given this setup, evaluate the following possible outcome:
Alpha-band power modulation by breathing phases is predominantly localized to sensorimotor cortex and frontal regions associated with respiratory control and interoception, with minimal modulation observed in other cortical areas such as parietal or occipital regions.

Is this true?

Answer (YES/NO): NO